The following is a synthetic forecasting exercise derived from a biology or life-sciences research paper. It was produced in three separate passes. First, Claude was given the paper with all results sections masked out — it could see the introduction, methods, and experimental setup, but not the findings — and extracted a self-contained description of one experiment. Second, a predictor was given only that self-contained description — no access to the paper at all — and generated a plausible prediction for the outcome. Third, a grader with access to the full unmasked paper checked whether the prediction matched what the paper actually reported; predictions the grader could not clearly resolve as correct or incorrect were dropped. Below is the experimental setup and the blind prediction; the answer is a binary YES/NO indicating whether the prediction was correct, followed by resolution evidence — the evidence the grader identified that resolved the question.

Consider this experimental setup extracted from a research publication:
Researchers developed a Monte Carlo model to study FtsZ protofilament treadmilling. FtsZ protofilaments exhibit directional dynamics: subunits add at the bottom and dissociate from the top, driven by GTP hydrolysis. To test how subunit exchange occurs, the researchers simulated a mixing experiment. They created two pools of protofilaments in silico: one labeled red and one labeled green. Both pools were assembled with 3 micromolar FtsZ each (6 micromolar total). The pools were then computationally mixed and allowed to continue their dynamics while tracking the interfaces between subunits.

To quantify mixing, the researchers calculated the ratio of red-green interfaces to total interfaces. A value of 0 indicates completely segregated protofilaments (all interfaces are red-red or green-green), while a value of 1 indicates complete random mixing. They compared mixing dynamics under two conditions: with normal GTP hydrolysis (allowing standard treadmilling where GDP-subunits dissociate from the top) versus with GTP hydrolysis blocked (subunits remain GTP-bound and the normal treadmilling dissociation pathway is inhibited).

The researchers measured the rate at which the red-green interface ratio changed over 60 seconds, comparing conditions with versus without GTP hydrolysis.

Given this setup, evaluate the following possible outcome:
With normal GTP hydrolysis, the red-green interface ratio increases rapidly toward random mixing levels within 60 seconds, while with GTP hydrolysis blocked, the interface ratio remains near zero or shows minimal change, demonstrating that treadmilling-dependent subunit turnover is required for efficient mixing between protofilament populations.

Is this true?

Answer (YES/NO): NO